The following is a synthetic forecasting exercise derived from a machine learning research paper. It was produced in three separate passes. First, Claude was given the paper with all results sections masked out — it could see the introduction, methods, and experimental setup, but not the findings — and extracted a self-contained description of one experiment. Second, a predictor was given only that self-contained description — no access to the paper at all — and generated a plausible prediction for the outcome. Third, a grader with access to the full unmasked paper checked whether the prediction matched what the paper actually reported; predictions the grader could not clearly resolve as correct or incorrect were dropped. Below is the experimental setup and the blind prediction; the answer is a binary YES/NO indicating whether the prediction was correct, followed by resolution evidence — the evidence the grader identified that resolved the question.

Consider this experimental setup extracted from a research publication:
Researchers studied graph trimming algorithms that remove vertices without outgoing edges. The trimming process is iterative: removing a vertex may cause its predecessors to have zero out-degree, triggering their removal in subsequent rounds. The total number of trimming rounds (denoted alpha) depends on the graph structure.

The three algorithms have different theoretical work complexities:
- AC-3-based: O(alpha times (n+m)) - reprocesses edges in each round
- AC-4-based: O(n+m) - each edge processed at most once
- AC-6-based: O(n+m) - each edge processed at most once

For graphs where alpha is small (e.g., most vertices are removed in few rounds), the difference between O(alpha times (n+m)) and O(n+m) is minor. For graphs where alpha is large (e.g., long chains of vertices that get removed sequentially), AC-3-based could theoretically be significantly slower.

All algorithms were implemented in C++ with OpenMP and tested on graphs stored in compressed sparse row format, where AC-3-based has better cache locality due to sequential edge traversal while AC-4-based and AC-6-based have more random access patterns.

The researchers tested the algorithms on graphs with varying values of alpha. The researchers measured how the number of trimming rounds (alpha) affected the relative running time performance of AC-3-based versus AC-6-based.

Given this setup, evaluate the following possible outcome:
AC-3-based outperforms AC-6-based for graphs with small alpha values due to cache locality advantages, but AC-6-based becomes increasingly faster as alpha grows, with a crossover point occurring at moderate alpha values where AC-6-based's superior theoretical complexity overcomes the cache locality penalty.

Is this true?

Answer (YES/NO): NO